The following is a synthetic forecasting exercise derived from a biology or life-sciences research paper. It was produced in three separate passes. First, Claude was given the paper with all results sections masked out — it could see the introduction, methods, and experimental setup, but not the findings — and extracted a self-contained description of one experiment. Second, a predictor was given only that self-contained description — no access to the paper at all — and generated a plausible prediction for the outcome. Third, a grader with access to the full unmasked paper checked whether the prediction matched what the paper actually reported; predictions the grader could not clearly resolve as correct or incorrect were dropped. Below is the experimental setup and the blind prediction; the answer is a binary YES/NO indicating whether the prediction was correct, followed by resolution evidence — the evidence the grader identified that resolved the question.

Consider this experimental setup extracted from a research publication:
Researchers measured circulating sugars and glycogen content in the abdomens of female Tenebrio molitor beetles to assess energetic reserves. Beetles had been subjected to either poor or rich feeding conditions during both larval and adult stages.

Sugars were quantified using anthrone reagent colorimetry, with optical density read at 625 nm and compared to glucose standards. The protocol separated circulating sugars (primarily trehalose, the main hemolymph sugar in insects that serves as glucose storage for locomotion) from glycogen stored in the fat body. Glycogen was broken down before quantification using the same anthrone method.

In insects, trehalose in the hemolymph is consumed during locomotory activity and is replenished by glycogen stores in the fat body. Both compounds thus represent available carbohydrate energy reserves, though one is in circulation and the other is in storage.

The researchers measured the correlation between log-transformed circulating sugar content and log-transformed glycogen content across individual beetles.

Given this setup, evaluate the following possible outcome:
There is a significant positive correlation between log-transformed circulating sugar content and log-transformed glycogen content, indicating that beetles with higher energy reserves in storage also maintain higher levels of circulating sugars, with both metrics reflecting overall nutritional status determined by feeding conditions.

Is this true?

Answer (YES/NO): YES